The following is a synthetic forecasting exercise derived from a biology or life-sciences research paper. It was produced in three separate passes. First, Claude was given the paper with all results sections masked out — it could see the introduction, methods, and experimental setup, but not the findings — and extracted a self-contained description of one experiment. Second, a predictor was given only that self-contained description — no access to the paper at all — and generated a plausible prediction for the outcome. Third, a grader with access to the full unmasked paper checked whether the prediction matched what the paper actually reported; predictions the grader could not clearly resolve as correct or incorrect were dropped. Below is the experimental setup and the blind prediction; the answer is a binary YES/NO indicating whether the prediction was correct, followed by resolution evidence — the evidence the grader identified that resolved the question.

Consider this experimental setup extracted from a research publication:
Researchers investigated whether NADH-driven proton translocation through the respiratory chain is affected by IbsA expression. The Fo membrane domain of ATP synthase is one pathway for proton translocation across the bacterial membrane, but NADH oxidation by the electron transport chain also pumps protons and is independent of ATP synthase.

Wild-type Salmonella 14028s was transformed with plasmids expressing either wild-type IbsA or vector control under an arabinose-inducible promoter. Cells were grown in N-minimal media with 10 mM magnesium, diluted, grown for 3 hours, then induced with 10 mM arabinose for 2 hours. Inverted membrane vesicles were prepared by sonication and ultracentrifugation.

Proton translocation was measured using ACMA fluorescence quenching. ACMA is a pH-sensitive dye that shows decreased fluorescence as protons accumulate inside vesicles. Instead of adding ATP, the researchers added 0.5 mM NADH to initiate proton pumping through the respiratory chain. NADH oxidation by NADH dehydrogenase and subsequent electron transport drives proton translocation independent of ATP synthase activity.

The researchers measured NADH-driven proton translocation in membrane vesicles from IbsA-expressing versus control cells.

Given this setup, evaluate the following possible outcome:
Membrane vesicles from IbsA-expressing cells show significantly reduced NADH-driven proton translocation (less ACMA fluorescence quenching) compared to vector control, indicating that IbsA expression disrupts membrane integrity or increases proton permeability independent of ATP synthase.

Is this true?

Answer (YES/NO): NO